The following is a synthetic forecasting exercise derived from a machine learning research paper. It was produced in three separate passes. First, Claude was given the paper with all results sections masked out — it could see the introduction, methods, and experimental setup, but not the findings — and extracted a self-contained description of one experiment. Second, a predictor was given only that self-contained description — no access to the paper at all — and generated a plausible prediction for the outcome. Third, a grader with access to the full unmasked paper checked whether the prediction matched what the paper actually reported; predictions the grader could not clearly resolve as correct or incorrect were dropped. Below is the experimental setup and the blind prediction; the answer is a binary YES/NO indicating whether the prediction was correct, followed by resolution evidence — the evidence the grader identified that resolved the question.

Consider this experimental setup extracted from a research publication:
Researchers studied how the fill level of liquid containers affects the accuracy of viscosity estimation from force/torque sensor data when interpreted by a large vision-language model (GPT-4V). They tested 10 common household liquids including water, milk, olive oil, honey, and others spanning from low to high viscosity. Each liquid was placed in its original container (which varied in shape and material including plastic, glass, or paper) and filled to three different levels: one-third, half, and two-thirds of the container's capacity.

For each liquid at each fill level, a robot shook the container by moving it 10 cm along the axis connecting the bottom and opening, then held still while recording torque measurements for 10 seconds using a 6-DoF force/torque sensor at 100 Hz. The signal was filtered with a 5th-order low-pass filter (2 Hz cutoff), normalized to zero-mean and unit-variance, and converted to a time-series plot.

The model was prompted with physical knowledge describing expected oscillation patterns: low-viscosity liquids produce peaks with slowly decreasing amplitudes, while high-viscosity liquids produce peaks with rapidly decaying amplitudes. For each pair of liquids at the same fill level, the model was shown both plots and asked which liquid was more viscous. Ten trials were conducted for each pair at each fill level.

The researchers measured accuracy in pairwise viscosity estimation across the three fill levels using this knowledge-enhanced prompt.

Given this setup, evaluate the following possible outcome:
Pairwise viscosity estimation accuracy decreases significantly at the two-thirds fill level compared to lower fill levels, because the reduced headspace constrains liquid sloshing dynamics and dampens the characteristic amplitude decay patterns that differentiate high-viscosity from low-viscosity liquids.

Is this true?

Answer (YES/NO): NO